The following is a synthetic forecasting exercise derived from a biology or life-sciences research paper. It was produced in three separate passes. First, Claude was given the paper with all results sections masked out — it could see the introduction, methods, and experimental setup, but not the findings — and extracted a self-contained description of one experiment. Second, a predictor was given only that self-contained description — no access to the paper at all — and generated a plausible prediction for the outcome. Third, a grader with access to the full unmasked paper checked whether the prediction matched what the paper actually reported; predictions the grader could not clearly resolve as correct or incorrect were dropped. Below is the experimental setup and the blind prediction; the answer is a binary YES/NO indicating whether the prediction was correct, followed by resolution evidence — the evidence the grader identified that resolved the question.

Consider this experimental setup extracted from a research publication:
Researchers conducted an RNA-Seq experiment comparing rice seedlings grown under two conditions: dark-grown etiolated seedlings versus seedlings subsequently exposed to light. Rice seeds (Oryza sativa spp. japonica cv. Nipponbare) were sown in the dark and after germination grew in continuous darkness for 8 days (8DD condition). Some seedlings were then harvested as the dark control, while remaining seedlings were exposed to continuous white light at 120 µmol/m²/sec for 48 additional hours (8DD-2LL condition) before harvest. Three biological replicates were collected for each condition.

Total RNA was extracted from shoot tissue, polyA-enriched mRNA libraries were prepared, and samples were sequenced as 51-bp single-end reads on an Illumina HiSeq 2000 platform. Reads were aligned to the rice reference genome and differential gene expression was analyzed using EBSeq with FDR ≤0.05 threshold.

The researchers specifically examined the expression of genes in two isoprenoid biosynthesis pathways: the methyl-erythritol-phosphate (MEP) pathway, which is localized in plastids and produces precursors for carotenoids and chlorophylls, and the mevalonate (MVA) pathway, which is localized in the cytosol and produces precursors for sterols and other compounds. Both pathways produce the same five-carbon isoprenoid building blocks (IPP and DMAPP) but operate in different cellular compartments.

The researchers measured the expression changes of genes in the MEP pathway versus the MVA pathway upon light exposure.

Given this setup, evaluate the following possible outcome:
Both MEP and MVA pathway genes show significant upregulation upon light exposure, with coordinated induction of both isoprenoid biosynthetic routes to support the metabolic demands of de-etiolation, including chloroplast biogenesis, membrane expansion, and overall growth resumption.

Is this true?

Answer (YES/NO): NO